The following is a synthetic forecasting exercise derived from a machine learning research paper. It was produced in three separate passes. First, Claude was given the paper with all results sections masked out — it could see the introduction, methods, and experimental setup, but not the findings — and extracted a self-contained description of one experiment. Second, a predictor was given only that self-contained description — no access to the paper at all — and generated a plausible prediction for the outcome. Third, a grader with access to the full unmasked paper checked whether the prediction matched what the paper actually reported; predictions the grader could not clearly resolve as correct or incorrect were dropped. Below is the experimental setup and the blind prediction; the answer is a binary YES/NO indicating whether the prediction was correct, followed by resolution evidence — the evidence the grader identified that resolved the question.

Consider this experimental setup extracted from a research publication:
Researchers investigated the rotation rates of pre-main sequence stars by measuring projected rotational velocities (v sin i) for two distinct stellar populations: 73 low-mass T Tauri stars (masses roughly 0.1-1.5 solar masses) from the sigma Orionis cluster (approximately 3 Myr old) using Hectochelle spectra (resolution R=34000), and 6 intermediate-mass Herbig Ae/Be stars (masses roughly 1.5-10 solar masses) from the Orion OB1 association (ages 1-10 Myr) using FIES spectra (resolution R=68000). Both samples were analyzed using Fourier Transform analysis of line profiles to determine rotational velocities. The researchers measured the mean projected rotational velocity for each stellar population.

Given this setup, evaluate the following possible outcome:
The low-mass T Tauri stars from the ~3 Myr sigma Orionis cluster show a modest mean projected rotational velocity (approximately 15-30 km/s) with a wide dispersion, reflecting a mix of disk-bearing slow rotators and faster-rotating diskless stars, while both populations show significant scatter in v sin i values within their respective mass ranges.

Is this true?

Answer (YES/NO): YES